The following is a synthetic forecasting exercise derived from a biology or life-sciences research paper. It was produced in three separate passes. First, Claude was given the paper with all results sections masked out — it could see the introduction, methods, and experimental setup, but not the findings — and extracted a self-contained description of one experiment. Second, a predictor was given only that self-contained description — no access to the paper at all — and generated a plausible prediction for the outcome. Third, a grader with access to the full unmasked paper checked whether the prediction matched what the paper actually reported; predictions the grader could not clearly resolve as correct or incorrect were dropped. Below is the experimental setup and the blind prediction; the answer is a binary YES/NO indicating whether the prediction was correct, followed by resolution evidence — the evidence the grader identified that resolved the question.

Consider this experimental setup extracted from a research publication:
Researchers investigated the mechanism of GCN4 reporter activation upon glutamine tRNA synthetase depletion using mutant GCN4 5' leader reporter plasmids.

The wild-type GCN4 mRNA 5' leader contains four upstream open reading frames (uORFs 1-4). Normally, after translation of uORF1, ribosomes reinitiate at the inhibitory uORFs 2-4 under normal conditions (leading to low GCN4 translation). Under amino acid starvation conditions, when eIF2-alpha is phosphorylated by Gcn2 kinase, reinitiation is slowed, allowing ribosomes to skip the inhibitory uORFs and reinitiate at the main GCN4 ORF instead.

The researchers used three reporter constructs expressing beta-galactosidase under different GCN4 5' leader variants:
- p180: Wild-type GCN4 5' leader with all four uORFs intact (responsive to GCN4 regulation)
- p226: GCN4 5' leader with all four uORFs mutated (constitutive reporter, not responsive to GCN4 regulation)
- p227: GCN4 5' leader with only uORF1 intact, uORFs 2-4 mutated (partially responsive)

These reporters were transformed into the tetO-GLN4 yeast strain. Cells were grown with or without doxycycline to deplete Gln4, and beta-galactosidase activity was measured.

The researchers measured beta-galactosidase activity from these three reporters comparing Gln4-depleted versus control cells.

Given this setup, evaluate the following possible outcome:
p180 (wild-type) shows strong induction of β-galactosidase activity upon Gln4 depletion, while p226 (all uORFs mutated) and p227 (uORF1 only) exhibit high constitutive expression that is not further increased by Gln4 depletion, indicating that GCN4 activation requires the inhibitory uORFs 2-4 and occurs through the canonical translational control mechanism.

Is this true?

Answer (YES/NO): NO